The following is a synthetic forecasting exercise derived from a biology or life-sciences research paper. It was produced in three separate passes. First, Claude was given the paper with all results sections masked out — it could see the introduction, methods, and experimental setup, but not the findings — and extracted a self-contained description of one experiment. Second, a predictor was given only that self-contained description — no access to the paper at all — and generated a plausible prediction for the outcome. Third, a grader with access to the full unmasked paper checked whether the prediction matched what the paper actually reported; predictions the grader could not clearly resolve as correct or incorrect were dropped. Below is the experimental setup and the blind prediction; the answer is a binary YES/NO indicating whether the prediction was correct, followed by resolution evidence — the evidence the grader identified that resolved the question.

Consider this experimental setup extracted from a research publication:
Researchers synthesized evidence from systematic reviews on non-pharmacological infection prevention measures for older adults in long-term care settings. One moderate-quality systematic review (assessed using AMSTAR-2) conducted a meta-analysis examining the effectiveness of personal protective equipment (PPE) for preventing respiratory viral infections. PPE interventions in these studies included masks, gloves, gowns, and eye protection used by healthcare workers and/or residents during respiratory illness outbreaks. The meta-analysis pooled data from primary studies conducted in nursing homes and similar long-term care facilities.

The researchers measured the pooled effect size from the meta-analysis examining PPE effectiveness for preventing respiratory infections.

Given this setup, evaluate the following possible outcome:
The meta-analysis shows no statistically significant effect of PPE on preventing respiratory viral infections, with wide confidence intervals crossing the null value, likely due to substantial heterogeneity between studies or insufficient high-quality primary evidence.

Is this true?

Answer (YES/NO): YES